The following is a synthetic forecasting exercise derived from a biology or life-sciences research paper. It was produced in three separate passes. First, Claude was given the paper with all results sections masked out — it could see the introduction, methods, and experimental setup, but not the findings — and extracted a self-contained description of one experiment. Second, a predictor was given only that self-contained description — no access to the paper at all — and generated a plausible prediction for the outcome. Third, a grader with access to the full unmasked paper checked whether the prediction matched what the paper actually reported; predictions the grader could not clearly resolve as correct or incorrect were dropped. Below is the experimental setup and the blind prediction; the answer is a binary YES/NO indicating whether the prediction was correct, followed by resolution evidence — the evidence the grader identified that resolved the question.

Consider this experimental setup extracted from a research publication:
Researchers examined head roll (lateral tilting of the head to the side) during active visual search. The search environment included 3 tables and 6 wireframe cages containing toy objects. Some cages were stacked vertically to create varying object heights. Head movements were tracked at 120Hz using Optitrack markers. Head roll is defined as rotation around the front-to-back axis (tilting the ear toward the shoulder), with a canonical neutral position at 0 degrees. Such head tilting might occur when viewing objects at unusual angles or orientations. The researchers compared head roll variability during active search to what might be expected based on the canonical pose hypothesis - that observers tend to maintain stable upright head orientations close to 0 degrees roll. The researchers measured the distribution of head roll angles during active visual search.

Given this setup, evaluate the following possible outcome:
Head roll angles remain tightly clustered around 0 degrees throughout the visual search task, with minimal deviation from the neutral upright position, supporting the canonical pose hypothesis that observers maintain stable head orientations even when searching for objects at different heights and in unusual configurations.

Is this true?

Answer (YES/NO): NO